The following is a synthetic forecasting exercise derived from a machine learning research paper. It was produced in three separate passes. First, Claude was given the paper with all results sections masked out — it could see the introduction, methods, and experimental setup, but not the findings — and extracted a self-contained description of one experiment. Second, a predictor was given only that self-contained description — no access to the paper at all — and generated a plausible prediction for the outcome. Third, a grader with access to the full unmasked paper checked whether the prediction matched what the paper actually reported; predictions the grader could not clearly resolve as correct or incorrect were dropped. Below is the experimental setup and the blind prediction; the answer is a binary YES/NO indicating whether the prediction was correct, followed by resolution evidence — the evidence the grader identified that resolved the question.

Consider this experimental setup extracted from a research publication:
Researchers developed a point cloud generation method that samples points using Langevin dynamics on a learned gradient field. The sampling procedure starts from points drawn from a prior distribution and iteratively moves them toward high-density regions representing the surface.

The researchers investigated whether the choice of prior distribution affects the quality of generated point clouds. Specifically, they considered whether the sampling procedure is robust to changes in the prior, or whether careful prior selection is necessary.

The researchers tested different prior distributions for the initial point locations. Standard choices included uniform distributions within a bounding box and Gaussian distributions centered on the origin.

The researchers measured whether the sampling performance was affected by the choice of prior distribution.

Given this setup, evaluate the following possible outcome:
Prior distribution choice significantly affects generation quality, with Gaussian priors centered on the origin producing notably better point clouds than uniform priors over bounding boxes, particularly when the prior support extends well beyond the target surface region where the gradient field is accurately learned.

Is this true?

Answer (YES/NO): NO